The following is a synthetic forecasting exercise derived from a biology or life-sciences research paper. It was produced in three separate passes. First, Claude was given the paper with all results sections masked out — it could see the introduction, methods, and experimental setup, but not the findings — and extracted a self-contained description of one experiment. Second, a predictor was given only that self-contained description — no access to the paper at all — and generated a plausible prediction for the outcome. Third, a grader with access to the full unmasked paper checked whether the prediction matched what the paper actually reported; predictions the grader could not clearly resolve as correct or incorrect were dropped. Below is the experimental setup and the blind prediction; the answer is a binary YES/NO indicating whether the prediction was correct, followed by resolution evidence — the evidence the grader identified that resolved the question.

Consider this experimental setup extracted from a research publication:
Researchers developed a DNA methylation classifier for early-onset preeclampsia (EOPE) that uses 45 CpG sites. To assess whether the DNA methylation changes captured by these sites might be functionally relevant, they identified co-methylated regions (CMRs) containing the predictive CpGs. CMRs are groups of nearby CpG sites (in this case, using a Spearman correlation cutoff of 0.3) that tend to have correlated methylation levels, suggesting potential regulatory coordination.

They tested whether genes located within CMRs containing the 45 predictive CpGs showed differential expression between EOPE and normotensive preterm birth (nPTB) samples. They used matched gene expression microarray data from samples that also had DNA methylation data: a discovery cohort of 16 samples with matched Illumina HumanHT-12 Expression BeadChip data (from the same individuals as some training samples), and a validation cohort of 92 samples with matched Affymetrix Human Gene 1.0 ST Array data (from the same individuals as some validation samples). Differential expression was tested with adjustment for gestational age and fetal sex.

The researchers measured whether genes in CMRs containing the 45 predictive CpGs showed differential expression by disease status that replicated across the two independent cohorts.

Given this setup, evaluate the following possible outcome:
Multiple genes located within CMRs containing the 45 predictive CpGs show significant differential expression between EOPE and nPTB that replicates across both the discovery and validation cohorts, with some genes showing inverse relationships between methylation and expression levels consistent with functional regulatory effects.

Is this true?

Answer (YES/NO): NO